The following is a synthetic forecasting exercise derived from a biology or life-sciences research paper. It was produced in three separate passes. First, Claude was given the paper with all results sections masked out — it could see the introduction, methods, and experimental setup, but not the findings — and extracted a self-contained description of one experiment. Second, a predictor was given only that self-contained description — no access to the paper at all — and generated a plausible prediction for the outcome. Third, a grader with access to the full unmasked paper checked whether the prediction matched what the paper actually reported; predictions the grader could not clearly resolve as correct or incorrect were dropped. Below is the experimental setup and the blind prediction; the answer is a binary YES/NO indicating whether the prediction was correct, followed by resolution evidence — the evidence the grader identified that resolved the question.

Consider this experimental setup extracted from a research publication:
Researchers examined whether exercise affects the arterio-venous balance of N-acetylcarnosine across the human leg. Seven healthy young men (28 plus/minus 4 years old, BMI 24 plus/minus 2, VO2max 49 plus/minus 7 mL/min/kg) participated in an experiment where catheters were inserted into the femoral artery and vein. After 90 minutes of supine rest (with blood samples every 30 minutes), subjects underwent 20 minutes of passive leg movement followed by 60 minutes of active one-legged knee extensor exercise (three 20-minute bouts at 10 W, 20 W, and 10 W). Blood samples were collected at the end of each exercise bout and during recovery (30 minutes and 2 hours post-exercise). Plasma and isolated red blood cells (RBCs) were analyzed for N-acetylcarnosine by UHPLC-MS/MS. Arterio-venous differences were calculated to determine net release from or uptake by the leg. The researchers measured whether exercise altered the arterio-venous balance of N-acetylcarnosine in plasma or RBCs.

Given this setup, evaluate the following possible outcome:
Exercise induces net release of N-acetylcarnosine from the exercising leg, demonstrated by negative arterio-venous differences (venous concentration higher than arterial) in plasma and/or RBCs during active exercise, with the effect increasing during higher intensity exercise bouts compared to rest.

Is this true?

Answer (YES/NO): NO